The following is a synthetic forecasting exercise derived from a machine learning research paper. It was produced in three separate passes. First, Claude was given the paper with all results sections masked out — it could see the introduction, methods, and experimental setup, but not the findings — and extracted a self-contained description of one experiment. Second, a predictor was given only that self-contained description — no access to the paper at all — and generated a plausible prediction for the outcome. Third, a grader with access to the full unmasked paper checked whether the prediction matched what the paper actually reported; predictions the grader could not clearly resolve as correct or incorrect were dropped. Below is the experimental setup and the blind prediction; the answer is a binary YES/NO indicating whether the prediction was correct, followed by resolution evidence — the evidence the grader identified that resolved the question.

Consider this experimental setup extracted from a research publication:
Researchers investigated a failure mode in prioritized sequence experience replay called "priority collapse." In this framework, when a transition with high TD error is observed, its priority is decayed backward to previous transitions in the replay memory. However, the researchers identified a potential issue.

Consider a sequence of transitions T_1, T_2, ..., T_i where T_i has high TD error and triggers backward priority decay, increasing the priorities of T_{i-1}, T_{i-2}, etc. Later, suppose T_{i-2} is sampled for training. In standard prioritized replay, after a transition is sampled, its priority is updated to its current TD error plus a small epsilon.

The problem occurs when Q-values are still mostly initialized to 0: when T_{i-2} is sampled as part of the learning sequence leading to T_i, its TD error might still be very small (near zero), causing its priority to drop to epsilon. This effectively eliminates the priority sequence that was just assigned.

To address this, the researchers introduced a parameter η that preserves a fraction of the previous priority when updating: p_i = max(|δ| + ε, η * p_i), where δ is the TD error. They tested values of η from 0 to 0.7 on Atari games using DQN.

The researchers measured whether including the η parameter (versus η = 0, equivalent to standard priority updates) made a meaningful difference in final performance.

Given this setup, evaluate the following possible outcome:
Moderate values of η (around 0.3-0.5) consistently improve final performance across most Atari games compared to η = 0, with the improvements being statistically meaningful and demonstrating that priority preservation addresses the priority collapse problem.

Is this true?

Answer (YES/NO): NO